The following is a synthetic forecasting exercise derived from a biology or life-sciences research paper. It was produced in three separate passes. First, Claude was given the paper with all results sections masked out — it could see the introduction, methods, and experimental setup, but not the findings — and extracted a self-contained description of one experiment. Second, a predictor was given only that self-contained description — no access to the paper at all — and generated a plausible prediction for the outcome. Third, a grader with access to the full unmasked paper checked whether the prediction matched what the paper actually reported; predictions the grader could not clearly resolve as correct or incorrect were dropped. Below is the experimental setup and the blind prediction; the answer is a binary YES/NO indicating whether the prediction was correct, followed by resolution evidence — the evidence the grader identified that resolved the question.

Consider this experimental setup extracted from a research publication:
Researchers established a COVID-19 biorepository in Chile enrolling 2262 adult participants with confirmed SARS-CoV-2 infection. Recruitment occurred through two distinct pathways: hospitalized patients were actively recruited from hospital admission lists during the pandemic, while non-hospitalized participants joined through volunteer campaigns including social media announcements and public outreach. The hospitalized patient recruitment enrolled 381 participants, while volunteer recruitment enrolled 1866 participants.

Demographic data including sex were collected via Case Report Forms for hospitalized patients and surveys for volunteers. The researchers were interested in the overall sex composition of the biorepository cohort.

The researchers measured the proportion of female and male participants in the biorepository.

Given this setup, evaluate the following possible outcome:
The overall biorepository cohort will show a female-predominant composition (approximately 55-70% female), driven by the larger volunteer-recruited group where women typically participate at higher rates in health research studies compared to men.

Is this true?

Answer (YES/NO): YES